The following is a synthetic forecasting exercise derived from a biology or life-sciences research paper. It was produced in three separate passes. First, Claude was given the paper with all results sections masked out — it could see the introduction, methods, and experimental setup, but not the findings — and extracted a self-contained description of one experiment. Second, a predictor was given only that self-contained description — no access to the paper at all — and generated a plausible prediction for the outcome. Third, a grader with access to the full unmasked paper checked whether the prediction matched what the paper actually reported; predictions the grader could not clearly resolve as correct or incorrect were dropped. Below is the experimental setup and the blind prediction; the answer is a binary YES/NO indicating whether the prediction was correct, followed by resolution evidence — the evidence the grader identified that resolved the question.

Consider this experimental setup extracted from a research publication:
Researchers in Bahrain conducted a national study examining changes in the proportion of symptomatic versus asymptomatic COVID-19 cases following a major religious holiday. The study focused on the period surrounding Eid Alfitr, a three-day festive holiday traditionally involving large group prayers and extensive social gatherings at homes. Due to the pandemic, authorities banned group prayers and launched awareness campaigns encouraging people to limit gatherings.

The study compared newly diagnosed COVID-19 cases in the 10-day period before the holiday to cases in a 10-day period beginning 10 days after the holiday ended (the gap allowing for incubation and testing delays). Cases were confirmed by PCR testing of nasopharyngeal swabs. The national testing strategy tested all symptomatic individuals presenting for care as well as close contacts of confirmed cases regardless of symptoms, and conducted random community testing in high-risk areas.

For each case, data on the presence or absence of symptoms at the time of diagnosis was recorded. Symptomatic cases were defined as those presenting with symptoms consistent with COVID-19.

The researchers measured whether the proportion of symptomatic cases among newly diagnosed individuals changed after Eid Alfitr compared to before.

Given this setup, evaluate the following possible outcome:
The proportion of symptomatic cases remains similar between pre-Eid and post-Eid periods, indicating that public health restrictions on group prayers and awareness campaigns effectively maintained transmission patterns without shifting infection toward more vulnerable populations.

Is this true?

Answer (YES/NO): NO